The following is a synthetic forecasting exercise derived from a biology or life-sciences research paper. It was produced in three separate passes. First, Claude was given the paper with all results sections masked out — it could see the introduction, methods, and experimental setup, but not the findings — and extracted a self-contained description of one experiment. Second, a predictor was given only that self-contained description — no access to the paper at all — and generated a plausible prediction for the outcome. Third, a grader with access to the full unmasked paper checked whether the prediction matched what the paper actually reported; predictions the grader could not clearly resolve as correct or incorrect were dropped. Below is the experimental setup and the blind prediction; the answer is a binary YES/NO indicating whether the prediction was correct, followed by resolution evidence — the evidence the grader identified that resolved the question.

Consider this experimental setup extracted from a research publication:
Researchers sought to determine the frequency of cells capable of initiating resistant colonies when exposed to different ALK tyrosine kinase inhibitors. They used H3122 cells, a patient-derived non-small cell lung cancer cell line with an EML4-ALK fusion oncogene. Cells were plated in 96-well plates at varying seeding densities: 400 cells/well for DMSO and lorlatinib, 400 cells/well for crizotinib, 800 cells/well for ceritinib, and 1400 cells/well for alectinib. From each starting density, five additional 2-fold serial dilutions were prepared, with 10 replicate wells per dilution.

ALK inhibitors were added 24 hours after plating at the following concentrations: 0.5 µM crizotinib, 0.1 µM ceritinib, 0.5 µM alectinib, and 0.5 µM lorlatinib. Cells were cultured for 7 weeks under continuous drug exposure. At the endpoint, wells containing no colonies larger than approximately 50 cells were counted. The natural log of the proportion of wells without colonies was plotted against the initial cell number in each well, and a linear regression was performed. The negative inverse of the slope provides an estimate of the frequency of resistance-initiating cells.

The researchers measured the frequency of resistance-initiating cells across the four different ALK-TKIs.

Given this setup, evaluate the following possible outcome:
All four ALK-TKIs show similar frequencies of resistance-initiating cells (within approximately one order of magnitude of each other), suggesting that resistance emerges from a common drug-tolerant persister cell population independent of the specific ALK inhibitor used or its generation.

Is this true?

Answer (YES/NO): NO